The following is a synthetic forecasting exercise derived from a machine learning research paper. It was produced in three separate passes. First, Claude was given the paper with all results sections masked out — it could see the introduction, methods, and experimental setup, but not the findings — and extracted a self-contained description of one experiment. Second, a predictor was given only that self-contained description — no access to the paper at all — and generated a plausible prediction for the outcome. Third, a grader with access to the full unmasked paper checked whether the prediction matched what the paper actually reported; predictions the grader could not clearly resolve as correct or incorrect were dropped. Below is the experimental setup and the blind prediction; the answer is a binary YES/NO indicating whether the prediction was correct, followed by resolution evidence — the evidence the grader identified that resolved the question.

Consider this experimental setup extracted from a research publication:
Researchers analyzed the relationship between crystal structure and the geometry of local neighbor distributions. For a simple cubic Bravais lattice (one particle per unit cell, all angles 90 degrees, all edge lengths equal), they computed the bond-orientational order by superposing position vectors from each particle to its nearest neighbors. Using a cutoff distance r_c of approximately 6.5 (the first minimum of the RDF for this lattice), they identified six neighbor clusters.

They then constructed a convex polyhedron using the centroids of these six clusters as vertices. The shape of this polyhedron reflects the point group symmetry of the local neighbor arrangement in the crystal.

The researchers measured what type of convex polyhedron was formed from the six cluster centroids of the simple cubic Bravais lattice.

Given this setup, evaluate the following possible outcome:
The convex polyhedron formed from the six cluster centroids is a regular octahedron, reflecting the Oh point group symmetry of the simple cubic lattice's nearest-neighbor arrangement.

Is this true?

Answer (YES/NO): NO